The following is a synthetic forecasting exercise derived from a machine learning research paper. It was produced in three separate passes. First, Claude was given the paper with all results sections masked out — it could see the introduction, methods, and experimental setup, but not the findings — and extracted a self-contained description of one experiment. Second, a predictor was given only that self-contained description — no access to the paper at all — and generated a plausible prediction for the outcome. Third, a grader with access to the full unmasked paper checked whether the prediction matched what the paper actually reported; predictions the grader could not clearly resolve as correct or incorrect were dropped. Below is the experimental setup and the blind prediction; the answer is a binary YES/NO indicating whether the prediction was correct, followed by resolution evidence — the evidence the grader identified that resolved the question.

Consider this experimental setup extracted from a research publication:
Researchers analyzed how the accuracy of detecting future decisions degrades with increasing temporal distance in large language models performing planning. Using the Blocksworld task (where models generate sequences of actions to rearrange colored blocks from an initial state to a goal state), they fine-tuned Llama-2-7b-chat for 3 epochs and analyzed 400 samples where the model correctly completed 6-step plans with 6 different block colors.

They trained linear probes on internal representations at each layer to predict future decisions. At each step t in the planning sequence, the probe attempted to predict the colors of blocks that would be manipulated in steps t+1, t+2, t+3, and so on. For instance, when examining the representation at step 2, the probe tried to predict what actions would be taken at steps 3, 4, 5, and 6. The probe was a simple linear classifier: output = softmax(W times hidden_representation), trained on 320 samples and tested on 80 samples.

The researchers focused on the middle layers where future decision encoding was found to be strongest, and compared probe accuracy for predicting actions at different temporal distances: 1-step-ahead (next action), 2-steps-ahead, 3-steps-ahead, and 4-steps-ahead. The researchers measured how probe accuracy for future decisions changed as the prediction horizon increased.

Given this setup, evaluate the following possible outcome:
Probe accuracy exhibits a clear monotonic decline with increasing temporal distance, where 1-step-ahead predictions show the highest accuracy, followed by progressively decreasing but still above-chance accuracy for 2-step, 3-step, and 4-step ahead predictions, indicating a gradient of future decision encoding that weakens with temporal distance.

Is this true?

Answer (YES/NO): YES